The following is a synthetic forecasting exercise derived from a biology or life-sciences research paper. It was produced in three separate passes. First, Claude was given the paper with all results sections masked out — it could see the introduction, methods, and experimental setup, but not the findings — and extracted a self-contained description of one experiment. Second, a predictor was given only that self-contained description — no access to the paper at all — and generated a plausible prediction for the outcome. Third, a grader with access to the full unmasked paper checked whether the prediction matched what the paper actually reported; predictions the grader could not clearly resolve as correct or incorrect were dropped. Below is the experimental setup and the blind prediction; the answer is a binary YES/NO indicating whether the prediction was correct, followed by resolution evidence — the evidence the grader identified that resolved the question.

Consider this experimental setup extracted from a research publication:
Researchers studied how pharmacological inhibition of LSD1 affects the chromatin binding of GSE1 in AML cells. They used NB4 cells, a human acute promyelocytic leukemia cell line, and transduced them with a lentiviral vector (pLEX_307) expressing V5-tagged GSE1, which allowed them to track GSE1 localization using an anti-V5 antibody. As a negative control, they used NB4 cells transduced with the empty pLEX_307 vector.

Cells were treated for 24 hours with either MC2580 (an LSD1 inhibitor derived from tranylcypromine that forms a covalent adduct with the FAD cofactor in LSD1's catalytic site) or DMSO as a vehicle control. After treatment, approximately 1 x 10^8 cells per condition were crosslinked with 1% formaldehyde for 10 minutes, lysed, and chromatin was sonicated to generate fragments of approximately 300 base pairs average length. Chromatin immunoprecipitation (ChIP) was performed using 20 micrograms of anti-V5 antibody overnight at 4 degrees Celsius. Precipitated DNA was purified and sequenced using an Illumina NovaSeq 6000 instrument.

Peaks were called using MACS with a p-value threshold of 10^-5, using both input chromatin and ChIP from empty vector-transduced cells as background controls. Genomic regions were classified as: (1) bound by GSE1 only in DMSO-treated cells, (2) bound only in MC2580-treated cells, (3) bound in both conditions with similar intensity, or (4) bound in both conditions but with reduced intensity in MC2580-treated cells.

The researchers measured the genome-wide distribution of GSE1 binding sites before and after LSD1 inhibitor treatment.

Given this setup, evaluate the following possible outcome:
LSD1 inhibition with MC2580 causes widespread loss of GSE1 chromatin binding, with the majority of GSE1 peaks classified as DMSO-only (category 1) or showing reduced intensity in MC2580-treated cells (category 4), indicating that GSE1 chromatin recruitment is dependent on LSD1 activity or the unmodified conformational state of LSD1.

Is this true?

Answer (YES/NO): YES